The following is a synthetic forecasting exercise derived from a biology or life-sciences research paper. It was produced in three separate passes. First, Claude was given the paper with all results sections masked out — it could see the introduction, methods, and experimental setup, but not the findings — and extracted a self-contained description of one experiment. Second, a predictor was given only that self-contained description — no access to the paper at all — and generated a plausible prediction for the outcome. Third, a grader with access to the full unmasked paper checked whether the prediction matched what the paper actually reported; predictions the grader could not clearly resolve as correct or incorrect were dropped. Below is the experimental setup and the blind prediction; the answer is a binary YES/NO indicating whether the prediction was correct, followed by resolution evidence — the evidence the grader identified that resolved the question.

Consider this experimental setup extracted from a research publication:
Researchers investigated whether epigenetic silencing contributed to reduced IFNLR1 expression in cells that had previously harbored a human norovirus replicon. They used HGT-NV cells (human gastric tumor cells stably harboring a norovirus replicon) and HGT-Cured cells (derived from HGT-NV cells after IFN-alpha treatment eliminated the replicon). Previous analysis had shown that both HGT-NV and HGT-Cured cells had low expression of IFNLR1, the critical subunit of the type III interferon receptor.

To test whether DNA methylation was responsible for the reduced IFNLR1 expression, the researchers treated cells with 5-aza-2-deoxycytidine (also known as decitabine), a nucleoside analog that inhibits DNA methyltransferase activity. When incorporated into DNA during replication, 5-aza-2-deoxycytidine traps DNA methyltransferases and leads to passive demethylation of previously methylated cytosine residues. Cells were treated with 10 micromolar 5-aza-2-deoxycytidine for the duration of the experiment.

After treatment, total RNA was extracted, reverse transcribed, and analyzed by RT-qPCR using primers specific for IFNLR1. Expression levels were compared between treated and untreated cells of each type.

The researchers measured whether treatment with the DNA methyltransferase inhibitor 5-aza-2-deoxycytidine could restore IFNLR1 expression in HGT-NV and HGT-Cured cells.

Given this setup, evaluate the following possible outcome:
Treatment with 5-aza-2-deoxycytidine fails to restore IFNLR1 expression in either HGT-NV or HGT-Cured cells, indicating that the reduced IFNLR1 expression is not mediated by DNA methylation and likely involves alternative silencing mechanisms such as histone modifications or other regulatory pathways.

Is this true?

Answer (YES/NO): NO